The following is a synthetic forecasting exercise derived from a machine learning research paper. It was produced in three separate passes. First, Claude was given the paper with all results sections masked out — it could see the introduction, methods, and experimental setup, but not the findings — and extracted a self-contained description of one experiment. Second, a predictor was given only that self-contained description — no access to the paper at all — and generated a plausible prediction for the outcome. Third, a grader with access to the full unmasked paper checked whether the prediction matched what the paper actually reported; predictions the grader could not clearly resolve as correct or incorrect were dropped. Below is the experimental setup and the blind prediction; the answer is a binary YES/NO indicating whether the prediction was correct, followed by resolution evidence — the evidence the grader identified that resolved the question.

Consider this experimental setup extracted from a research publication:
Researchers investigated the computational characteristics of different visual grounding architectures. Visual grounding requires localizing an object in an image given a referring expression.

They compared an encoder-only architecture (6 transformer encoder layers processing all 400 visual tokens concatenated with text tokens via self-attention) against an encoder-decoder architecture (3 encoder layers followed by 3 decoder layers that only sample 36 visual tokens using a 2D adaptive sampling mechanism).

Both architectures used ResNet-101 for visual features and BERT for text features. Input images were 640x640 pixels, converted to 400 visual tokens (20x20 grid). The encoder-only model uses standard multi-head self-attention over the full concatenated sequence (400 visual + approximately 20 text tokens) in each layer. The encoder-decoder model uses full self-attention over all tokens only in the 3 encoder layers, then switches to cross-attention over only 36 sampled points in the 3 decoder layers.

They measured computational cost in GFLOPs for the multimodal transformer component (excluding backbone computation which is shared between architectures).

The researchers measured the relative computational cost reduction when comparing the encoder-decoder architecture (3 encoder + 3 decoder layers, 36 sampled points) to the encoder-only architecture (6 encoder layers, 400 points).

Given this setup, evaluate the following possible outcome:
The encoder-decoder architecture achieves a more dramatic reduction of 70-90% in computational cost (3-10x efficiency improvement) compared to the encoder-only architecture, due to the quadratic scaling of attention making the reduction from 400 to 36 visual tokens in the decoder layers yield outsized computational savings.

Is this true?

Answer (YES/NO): NO